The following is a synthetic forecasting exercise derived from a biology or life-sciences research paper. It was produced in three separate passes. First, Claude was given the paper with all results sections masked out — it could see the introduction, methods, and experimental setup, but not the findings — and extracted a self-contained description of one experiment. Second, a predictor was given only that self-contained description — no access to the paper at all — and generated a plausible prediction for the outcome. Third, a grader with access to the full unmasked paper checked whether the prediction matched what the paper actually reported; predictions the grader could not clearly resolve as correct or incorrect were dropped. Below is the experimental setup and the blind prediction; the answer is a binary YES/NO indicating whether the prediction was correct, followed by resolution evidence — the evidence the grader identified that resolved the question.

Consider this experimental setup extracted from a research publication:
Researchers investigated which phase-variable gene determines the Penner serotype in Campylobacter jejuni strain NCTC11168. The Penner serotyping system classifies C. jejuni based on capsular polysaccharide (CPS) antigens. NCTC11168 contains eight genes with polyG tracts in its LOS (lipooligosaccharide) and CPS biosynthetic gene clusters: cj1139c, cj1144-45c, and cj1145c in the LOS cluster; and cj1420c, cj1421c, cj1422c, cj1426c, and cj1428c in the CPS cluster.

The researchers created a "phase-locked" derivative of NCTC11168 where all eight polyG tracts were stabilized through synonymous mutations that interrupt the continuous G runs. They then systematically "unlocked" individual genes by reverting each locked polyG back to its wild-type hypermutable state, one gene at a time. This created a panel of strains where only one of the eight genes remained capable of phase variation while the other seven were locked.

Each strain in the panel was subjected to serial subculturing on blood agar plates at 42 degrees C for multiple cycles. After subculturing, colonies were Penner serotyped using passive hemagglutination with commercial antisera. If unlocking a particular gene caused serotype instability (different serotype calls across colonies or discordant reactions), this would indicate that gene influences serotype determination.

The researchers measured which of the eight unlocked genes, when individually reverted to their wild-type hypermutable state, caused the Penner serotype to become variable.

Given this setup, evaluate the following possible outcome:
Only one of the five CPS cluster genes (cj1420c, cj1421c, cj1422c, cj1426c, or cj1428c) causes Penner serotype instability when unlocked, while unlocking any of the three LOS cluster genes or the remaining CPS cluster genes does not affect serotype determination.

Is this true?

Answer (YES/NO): NO